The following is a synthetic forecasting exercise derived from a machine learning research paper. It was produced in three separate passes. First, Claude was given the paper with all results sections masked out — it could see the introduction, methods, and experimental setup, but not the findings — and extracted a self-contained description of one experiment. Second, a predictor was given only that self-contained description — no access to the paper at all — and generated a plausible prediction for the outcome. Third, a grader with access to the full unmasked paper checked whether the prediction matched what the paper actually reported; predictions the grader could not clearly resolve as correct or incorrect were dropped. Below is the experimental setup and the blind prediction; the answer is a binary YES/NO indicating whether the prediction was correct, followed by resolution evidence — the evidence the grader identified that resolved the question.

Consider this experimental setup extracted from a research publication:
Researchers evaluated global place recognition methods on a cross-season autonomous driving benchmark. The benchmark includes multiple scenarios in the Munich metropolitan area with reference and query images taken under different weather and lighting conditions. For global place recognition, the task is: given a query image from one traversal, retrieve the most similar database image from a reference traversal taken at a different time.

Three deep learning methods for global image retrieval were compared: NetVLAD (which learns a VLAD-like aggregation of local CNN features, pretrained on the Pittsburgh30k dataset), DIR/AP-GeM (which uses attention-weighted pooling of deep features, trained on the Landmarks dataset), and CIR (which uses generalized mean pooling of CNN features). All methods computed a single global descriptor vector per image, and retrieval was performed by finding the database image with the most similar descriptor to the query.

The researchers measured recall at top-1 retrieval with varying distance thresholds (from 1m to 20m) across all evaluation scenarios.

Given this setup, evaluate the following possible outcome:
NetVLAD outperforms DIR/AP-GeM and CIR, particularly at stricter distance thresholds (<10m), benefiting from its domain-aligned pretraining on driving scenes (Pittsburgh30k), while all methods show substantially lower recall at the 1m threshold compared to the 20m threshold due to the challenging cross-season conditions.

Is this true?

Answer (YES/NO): NO